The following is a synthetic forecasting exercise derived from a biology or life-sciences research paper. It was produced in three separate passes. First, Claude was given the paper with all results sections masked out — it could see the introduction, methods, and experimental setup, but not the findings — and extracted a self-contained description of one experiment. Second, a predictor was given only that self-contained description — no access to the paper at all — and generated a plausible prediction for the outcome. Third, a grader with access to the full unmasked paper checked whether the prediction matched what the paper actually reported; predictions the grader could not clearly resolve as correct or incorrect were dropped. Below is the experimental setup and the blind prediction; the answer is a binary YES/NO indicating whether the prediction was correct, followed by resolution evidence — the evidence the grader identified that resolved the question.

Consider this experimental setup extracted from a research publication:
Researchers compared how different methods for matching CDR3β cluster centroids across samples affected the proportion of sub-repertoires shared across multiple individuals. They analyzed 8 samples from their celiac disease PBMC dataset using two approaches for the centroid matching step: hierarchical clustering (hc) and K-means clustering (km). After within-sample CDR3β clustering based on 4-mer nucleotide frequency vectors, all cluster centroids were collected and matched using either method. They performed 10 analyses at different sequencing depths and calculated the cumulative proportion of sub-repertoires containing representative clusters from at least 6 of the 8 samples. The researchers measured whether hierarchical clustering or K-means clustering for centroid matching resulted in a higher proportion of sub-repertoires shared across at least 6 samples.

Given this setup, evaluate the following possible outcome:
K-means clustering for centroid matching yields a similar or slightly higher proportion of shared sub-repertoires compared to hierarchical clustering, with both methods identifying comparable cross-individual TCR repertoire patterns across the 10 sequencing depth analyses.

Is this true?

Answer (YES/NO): NO